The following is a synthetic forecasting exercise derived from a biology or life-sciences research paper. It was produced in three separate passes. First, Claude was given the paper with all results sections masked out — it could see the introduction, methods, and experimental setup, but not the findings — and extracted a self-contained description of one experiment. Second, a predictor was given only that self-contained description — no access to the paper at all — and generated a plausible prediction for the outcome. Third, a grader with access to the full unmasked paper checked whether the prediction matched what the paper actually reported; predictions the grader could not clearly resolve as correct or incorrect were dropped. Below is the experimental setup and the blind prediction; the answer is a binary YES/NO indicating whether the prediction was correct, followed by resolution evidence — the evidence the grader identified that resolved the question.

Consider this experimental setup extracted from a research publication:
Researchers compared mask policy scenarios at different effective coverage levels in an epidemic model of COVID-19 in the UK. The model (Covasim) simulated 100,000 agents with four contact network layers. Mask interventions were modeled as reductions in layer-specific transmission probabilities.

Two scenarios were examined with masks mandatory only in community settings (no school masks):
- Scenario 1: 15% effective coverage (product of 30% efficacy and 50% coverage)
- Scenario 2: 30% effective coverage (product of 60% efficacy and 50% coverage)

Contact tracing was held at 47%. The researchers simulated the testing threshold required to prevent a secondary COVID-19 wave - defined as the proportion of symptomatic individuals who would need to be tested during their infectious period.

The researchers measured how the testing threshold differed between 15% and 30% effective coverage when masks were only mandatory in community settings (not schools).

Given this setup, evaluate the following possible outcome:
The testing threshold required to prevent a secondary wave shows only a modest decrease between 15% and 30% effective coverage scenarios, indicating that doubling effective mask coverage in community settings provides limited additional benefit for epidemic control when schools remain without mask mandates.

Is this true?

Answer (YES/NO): NO